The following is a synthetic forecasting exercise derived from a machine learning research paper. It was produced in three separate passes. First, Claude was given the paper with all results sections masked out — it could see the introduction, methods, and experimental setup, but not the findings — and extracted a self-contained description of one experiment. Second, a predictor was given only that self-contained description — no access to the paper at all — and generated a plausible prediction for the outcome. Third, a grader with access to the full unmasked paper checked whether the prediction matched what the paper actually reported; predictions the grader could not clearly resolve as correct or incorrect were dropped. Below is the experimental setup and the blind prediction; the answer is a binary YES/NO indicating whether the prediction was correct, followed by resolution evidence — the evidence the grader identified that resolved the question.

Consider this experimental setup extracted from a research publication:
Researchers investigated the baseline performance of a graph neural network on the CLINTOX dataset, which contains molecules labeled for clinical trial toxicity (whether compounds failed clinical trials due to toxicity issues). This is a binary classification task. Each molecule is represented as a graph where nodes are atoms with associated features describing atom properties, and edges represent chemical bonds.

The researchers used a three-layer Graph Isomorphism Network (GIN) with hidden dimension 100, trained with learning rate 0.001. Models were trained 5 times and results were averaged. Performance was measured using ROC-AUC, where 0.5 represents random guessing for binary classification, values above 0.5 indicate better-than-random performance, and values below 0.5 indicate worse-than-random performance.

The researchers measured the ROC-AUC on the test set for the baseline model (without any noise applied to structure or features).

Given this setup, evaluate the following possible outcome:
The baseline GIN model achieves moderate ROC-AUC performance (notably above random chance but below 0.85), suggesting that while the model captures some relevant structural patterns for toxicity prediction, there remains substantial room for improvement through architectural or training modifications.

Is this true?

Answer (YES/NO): NO